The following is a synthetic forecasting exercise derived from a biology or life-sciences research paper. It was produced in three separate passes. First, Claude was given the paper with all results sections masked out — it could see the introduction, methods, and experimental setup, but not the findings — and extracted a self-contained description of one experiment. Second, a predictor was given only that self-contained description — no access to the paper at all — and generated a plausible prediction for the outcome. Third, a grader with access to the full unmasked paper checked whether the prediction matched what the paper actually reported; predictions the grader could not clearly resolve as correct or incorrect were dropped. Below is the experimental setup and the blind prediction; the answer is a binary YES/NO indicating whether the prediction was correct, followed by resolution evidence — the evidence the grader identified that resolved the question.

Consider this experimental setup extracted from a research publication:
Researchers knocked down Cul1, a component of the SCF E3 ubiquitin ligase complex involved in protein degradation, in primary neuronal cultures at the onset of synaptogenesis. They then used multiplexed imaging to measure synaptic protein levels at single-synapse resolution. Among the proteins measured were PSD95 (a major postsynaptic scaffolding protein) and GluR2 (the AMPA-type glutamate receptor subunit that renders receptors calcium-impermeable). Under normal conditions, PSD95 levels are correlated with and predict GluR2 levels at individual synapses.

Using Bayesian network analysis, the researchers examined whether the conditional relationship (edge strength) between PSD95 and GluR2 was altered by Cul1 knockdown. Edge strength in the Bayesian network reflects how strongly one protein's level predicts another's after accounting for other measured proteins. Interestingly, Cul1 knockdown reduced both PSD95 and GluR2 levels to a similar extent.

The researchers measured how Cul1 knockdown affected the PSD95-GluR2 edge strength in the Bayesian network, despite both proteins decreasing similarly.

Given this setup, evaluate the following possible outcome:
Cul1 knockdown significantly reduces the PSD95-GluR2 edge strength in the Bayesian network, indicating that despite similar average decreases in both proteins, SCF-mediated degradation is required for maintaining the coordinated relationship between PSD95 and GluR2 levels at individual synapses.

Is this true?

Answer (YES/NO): YES